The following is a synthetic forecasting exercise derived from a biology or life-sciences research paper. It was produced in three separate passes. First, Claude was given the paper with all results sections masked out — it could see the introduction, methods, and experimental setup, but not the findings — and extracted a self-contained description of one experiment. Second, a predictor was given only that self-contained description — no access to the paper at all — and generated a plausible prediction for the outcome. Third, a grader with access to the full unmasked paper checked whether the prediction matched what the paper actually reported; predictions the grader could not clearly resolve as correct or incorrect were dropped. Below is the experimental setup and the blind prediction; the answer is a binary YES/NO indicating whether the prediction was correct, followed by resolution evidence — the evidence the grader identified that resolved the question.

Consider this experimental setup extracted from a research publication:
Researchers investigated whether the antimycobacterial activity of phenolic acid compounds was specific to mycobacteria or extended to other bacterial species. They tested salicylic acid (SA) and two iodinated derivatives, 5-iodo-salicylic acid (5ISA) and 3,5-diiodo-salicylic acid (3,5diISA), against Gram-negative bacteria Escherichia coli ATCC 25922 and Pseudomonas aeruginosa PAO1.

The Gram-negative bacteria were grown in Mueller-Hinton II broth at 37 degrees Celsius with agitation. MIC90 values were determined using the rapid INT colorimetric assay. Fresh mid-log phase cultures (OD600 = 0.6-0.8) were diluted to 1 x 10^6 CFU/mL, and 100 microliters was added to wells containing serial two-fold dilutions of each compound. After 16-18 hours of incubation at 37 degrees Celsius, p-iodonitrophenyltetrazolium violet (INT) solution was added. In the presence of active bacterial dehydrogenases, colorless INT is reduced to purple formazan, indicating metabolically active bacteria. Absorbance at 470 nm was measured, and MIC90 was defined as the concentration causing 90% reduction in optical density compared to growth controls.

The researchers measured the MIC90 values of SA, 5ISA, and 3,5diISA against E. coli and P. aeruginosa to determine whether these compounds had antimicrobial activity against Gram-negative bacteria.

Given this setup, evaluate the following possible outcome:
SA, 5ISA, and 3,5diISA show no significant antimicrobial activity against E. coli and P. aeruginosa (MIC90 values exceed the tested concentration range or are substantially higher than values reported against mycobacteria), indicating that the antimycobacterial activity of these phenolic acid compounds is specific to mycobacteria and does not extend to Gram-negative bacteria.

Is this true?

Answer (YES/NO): YES